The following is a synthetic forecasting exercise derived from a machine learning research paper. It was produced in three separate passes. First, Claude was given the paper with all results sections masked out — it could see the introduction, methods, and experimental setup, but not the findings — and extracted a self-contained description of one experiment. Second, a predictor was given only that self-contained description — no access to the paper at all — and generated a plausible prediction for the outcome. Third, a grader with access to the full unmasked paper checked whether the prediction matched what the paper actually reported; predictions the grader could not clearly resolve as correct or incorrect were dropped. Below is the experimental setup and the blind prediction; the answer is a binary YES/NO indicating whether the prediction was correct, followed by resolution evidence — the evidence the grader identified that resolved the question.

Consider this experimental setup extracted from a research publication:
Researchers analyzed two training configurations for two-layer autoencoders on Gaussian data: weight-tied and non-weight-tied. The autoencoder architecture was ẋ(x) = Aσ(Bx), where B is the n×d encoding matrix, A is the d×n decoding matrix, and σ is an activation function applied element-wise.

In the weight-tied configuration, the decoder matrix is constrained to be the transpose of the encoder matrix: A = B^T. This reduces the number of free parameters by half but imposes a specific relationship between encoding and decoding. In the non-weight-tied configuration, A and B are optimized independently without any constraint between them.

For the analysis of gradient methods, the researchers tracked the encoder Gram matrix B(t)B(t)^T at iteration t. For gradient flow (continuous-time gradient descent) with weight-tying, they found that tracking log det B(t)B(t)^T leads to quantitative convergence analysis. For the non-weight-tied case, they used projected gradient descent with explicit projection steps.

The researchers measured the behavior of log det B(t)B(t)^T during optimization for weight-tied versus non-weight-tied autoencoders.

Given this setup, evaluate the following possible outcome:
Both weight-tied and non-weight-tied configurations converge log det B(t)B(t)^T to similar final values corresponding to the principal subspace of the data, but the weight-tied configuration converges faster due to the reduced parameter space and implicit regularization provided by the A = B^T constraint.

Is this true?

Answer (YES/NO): NO